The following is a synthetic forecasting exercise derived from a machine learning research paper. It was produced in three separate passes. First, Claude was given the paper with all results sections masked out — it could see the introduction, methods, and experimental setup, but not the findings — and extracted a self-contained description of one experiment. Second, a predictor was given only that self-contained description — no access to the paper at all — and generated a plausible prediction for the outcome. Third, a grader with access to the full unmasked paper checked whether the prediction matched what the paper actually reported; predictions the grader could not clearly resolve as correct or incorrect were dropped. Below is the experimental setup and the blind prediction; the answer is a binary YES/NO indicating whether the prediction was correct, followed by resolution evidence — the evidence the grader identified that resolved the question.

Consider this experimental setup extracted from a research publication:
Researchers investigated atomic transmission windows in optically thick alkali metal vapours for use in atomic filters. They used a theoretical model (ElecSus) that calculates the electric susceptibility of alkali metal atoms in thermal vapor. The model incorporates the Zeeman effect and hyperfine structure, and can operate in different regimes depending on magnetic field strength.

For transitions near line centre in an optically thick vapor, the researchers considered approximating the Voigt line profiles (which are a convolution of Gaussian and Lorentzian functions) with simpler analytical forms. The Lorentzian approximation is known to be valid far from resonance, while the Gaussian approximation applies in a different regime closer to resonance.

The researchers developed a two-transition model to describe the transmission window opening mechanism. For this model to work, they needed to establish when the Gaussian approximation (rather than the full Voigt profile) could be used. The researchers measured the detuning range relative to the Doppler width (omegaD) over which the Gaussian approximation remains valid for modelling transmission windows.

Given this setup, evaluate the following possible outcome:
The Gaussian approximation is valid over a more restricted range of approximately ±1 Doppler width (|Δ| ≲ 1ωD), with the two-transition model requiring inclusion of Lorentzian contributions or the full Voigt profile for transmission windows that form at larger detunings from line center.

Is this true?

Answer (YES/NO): NO